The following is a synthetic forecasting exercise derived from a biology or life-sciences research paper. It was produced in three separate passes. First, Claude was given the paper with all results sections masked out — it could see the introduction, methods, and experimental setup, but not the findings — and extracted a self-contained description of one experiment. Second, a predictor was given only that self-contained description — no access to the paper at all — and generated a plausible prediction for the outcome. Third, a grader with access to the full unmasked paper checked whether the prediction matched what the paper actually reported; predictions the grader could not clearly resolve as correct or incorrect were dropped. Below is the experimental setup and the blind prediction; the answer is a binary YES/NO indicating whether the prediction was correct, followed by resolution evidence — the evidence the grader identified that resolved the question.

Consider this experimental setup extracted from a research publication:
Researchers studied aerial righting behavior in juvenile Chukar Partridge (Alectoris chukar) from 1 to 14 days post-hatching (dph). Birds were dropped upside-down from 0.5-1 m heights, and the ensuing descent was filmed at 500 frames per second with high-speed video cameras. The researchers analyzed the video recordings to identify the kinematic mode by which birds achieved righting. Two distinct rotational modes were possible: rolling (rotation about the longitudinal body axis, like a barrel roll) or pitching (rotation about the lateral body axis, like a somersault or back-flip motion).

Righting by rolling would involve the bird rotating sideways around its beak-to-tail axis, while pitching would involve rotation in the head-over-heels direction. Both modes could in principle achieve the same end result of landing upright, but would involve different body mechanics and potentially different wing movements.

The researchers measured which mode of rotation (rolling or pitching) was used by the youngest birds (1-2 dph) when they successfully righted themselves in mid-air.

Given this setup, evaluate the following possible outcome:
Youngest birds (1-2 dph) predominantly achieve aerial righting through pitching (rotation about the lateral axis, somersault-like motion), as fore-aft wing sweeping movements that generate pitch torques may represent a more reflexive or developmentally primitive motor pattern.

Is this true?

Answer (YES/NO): NO